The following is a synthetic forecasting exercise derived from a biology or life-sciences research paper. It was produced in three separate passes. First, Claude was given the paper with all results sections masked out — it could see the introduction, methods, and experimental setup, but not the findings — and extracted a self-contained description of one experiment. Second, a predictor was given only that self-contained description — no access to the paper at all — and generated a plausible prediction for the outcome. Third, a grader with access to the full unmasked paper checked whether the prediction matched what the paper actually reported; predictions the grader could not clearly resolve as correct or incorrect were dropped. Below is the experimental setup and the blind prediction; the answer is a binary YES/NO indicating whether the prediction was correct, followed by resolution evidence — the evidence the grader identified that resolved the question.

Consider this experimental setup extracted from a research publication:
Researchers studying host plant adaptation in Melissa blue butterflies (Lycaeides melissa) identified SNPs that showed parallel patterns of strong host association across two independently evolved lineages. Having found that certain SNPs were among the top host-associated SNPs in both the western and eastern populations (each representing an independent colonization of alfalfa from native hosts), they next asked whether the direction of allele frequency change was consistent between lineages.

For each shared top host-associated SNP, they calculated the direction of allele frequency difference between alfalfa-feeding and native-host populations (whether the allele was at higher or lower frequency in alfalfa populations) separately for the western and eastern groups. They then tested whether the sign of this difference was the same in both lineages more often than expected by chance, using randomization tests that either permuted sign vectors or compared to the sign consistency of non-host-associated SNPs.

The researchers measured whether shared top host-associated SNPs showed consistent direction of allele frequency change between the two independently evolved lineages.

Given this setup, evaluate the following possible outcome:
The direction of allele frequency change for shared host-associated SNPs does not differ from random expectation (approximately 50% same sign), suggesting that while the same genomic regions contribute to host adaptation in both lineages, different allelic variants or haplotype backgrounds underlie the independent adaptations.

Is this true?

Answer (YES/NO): YES